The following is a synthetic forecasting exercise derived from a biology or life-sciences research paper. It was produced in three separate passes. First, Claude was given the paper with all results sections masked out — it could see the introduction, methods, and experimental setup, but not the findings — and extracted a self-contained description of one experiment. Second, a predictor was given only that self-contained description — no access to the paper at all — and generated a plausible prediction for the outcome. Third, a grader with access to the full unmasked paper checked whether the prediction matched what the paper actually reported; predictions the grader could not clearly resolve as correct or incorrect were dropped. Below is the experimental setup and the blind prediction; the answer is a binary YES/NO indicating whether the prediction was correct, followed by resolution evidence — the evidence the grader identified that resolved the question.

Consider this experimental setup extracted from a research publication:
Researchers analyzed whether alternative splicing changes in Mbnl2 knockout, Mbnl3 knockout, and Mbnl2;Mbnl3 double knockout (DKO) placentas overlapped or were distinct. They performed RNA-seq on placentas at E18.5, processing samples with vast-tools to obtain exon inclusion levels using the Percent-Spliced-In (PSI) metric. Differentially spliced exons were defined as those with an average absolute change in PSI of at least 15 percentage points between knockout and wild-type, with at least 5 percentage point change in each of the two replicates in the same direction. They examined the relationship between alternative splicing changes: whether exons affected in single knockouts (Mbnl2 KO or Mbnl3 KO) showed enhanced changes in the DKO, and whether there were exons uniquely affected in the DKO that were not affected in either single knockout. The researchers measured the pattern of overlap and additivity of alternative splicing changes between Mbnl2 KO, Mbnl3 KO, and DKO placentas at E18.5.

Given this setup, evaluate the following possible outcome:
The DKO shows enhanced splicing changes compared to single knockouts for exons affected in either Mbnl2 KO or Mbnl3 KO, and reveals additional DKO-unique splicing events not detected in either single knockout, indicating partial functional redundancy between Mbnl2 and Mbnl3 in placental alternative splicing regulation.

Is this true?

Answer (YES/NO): YES